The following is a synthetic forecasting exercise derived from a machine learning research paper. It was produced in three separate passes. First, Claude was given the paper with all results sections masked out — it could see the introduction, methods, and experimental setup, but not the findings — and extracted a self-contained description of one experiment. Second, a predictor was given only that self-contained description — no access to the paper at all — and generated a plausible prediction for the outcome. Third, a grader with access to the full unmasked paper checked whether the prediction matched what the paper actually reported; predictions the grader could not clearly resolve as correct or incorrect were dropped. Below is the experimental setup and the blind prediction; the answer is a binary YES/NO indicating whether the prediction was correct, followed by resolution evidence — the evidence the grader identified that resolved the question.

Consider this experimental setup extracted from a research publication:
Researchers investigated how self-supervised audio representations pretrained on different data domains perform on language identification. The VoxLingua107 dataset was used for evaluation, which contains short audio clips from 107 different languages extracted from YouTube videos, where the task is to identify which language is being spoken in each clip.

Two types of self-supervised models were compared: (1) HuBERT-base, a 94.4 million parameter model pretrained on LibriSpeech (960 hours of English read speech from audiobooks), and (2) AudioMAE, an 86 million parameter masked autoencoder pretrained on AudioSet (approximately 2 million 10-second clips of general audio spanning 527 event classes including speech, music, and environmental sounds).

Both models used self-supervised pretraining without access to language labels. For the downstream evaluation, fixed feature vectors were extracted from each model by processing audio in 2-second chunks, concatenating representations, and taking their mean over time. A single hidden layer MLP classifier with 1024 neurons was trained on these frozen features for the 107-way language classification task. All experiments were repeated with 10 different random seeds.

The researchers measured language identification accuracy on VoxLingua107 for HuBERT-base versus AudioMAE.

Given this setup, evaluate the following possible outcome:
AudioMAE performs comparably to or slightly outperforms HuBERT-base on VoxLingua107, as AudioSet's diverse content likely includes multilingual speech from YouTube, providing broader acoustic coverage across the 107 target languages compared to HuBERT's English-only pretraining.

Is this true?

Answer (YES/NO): NO